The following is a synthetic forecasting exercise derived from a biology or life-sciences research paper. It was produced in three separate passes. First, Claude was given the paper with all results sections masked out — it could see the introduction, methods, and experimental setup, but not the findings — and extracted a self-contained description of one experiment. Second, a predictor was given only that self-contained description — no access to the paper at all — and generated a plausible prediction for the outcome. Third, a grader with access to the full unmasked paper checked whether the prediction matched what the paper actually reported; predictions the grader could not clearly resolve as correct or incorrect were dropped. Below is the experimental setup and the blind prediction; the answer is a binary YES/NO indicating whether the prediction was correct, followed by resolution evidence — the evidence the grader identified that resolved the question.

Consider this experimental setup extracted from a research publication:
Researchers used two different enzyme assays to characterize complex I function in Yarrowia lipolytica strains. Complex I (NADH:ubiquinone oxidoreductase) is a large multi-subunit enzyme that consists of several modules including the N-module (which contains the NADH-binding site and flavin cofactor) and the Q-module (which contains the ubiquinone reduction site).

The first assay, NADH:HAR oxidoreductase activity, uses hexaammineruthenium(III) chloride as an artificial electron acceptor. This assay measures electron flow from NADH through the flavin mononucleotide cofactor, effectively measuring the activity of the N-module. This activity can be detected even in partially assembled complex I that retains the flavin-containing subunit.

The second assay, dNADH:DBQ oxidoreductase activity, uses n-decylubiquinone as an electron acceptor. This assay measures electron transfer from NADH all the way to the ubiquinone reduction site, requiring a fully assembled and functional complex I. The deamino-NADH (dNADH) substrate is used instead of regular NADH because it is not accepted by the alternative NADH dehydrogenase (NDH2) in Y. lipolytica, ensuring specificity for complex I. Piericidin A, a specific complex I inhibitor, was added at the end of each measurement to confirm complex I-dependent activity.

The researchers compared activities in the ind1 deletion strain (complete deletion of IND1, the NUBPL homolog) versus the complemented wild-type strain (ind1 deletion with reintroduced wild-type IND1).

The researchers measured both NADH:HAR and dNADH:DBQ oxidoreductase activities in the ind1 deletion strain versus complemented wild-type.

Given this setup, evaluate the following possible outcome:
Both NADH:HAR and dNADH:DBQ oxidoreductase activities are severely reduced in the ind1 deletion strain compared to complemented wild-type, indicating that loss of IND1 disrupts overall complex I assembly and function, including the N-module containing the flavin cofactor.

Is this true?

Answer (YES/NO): YES